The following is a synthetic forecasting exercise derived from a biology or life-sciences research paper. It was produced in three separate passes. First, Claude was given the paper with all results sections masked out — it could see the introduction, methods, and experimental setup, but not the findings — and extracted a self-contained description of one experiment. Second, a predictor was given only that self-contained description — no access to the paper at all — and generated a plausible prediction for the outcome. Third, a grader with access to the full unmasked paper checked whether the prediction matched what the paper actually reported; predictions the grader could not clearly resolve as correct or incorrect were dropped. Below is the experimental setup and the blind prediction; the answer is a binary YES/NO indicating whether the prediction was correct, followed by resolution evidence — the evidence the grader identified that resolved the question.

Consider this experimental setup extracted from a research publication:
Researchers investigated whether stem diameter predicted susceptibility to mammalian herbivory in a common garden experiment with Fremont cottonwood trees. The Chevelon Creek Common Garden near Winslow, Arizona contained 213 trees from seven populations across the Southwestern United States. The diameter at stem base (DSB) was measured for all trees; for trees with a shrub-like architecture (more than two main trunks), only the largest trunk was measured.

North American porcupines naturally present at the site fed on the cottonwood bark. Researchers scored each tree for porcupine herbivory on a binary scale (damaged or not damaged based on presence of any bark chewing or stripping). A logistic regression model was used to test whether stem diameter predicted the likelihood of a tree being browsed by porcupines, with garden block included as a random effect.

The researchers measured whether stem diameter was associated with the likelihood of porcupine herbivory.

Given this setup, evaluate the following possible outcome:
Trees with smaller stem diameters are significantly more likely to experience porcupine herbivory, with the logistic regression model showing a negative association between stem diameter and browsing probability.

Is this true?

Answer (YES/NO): NO